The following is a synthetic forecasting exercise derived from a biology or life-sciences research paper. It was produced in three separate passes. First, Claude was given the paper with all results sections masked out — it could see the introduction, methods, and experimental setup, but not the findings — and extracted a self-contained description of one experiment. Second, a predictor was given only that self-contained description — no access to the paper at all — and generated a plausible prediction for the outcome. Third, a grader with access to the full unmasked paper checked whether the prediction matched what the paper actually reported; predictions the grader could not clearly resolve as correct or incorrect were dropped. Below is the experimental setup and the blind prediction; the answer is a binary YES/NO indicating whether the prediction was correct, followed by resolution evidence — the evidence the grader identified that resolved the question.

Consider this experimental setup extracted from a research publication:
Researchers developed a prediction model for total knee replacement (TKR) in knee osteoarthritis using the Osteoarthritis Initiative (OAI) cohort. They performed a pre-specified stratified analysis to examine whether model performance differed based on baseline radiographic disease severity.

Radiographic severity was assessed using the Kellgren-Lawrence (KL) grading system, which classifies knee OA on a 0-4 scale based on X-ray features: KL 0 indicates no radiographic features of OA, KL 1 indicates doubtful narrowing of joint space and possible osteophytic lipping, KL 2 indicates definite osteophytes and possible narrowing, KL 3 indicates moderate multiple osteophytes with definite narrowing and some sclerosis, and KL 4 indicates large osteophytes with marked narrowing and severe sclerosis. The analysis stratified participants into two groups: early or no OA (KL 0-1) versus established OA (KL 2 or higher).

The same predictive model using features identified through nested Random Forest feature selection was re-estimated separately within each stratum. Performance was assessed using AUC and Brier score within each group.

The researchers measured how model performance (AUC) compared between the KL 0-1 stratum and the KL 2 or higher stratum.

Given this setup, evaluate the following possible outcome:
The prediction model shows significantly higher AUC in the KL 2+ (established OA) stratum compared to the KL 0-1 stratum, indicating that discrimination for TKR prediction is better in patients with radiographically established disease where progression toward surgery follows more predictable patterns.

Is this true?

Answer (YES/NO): NO